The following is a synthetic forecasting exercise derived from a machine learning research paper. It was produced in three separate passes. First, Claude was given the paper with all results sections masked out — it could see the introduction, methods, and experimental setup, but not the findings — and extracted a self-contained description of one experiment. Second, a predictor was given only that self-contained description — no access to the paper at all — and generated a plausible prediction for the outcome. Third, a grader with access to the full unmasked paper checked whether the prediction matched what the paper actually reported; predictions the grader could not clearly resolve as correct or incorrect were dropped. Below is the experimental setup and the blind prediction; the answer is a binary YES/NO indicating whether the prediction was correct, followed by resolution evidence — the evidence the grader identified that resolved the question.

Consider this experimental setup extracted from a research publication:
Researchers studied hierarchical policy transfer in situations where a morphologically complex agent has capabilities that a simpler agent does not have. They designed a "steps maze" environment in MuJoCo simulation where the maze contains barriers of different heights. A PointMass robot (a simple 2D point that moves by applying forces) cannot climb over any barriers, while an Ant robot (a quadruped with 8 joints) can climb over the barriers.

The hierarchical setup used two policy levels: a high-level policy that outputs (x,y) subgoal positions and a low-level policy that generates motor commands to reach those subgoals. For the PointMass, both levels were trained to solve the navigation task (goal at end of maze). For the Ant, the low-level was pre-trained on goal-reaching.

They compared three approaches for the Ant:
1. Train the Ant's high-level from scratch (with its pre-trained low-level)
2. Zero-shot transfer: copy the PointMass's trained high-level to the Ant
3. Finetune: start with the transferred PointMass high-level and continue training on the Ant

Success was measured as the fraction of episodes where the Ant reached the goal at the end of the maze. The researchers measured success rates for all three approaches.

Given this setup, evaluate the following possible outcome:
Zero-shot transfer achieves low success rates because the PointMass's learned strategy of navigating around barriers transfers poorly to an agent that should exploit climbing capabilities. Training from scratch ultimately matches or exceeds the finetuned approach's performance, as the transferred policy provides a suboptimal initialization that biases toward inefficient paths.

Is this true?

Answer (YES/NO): YES